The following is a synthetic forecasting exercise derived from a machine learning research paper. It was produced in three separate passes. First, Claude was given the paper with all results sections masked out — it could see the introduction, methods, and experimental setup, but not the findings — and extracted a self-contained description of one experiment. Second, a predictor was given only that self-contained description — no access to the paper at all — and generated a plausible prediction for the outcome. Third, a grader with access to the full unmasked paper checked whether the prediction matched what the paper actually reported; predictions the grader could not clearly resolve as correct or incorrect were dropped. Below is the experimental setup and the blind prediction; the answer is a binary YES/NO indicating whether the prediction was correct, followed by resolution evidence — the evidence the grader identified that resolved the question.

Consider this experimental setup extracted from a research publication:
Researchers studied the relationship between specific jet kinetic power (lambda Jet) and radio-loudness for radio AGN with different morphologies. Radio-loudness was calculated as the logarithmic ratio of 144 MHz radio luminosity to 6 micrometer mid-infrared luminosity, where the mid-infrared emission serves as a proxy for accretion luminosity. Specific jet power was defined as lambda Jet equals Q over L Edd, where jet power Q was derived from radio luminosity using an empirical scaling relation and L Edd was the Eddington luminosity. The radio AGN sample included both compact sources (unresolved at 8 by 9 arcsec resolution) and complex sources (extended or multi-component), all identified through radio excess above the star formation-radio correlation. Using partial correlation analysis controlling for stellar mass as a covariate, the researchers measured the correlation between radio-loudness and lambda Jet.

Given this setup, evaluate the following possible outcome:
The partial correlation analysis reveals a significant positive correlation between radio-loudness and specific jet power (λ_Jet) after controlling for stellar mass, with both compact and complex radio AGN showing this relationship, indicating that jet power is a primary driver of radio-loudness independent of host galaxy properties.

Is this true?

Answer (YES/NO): YES